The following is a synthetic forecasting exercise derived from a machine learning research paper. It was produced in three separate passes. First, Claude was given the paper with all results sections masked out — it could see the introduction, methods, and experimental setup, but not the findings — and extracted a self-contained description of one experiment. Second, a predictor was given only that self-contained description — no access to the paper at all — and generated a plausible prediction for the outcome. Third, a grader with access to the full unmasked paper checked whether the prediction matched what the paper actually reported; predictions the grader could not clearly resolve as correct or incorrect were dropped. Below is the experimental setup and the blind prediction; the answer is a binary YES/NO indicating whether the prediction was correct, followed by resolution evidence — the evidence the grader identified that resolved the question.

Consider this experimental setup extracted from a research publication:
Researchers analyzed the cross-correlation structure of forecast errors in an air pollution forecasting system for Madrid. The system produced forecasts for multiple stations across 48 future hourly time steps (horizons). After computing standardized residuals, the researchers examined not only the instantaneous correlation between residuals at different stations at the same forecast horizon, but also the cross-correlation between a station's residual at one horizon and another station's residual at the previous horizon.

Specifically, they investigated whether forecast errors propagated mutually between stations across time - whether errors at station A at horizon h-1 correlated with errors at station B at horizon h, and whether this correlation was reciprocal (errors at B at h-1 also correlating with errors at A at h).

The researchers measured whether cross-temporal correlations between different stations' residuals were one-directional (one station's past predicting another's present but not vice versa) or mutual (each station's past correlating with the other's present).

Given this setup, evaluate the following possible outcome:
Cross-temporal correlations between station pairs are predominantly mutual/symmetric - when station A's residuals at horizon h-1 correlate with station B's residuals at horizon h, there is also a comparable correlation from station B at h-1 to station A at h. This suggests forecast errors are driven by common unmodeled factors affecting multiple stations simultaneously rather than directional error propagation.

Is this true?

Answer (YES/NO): YES